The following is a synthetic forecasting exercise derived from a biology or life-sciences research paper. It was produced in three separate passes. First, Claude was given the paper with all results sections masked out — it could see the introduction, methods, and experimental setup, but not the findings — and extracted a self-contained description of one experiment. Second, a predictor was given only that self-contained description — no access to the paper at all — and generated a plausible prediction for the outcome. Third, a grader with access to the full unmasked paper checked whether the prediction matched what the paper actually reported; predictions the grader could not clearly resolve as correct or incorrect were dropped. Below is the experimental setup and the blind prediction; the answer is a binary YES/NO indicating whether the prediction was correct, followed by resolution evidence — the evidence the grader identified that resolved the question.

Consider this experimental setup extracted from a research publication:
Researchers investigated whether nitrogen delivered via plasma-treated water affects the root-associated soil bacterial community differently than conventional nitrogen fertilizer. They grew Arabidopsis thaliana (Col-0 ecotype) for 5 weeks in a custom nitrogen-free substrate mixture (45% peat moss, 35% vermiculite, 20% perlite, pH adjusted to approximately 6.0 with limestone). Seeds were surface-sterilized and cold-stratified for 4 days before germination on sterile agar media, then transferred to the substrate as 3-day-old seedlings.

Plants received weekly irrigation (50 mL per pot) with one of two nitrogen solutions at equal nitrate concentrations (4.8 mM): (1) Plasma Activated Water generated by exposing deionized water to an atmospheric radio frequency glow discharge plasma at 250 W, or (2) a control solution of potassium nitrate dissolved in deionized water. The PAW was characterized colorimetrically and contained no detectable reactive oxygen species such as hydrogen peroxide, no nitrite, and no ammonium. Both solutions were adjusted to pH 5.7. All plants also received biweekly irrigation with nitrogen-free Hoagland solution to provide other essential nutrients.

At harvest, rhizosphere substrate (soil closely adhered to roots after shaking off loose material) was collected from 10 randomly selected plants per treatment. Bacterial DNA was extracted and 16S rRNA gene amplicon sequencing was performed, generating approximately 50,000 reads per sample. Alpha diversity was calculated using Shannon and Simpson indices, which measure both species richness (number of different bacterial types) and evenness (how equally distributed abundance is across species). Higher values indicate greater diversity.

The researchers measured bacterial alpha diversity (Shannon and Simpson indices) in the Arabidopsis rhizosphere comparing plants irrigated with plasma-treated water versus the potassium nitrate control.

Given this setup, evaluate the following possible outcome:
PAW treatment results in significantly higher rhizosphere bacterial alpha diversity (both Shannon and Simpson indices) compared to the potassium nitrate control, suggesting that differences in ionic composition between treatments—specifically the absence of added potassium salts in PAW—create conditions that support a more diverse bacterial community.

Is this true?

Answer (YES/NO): NO